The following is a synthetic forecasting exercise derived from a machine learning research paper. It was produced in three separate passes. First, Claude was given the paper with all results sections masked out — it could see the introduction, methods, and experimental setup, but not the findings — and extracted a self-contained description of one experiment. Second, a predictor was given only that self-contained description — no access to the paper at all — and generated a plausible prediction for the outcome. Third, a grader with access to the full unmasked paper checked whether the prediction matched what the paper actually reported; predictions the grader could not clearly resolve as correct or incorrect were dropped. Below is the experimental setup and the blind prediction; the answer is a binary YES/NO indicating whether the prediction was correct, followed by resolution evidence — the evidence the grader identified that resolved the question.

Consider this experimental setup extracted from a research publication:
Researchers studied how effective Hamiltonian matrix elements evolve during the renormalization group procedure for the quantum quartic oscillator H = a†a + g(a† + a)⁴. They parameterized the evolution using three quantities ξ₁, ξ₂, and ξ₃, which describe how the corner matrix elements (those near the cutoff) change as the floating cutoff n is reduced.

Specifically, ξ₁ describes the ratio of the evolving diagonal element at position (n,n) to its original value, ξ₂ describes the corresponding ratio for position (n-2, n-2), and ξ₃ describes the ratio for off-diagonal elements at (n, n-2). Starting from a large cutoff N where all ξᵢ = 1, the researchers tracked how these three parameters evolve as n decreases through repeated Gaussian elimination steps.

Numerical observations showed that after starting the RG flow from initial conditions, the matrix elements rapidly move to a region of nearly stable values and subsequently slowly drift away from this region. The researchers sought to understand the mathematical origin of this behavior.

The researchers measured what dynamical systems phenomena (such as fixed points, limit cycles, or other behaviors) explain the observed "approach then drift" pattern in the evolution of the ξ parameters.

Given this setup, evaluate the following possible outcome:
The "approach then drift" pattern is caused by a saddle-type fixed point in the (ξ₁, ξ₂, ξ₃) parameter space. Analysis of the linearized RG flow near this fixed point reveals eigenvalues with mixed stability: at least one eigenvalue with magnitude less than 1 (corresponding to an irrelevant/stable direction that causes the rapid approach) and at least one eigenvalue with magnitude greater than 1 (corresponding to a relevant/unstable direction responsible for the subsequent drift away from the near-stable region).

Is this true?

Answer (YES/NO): NO